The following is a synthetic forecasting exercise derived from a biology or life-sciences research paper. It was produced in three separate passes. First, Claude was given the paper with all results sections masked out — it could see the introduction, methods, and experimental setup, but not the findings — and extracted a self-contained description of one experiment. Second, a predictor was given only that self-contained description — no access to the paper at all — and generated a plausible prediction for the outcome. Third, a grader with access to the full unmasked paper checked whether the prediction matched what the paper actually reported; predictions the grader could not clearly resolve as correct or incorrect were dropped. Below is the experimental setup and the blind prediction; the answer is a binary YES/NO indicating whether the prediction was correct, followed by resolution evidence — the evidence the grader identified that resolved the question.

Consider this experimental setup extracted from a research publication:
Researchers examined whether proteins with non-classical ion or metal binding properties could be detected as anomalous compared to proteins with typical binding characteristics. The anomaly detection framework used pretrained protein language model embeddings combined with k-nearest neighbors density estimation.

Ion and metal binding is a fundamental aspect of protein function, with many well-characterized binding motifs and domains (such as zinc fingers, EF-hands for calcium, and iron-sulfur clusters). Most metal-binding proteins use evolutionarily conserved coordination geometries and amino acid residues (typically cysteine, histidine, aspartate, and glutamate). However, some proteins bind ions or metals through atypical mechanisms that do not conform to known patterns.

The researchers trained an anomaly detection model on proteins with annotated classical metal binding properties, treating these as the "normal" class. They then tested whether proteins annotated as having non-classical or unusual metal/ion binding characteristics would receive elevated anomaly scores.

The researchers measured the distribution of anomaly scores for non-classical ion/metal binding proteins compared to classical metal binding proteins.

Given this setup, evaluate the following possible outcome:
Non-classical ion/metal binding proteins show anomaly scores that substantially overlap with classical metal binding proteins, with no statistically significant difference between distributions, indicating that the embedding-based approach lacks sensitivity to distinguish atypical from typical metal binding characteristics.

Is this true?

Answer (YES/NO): NO